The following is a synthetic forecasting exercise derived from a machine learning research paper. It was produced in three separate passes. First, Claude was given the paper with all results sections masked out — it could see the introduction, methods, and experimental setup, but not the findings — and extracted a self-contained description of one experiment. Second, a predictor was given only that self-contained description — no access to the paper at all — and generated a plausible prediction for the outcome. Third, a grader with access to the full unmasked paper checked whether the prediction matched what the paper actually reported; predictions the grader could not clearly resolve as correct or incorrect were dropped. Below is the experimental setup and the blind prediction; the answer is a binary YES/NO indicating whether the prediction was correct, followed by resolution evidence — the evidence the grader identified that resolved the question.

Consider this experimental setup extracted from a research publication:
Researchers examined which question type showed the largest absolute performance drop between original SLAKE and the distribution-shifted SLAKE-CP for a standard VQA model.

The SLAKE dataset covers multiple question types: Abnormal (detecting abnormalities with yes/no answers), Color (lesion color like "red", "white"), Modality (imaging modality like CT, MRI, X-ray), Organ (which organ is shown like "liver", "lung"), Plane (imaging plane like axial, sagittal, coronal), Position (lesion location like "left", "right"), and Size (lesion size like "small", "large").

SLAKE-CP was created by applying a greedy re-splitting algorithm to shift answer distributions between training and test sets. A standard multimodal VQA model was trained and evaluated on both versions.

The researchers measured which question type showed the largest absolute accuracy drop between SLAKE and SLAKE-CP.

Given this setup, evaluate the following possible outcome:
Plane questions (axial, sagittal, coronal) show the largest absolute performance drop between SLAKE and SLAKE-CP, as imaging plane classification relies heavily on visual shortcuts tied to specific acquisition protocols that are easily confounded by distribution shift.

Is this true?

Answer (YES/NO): YES